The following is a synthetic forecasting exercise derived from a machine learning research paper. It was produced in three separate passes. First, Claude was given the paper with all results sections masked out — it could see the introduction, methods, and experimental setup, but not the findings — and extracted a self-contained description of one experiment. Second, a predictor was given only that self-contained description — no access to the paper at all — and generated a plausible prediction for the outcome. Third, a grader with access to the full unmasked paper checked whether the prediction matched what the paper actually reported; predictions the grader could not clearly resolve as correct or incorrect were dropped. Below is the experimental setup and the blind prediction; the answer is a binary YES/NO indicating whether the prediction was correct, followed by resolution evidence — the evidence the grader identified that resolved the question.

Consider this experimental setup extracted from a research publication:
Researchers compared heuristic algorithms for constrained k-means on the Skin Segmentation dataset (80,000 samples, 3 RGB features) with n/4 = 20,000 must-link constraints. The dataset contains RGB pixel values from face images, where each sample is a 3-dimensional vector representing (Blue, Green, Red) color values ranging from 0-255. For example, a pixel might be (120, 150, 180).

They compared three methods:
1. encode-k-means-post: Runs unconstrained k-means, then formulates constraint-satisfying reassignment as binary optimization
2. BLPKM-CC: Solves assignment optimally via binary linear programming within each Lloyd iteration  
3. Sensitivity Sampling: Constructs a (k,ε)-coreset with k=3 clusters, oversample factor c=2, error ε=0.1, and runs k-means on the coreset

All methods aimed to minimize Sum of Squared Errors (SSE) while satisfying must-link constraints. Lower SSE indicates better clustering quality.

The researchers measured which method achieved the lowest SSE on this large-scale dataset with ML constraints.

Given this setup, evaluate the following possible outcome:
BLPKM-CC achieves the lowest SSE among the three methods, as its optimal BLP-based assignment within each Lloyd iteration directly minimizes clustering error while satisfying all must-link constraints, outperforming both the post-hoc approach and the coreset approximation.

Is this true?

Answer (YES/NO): NO